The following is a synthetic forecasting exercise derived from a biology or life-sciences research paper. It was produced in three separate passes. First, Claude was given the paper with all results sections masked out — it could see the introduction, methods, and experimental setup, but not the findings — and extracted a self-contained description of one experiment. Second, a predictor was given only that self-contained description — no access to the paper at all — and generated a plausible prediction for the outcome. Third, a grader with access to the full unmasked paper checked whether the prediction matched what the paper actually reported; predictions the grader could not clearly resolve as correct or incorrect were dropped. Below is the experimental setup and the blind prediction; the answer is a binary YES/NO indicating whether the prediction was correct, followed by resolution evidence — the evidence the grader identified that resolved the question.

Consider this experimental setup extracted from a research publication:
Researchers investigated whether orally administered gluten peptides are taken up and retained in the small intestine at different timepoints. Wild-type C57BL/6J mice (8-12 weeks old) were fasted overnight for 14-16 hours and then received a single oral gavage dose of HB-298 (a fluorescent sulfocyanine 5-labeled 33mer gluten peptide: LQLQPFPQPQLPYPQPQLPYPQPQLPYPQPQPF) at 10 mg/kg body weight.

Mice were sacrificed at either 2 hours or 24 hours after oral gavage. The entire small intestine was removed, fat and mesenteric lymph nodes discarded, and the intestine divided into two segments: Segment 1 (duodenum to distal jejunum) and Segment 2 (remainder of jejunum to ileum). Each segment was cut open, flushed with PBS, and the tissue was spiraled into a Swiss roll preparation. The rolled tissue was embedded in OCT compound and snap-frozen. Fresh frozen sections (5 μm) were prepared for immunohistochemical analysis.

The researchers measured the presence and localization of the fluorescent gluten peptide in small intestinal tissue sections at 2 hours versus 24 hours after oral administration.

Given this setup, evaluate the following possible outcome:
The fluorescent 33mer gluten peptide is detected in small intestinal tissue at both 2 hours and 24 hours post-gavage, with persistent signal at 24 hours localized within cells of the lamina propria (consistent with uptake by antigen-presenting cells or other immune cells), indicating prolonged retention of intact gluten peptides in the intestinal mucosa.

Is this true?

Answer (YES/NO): NO